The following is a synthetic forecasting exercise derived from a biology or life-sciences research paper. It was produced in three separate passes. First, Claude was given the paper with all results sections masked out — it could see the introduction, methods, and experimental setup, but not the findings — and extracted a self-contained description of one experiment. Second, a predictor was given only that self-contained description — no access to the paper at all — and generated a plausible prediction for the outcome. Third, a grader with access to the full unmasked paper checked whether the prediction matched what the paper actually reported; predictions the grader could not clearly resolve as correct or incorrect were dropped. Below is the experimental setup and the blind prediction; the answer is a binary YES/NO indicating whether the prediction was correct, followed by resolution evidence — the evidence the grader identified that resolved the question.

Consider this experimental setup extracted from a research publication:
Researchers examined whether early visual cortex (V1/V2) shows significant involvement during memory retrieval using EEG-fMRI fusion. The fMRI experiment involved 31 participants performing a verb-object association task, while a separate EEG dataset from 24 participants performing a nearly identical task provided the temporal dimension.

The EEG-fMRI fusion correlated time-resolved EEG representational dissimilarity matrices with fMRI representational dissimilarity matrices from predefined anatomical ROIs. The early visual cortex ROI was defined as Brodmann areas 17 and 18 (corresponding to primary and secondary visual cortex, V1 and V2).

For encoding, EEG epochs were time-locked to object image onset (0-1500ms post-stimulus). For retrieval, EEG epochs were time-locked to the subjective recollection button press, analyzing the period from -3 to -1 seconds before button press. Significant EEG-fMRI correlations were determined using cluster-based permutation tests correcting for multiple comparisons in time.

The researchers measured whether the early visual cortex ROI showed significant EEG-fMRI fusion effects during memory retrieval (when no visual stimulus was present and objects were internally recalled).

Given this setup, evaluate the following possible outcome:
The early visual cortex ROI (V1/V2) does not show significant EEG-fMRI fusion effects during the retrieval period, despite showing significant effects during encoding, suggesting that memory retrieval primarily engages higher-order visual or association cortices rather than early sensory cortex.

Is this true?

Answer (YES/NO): NO